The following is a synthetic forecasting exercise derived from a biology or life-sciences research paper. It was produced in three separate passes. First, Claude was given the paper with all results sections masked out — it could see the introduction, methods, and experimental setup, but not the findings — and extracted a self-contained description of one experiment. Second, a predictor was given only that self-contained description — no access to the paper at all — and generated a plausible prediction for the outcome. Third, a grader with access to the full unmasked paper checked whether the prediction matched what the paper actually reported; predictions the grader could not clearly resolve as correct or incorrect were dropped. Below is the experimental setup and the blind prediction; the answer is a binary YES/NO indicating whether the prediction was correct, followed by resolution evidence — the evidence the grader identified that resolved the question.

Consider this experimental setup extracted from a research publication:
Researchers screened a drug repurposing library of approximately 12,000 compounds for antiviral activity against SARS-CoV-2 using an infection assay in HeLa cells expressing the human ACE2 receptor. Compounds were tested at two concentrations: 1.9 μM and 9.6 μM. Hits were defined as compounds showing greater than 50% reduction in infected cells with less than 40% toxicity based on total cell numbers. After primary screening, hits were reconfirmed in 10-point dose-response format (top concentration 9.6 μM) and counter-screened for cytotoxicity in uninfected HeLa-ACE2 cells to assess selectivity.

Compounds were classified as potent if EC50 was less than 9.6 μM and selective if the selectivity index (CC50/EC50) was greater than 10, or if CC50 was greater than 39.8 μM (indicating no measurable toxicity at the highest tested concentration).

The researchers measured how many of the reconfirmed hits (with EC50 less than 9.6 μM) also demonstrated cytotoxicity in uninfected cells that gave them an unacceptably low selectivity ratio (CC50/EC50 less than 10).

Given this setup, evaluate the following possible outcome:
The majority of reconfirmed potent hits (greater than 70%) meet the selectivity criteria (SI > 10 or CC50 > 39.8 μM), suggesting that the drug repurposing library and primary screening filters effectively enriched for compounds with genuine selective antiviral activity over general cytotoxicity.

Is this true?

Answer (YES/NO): NO